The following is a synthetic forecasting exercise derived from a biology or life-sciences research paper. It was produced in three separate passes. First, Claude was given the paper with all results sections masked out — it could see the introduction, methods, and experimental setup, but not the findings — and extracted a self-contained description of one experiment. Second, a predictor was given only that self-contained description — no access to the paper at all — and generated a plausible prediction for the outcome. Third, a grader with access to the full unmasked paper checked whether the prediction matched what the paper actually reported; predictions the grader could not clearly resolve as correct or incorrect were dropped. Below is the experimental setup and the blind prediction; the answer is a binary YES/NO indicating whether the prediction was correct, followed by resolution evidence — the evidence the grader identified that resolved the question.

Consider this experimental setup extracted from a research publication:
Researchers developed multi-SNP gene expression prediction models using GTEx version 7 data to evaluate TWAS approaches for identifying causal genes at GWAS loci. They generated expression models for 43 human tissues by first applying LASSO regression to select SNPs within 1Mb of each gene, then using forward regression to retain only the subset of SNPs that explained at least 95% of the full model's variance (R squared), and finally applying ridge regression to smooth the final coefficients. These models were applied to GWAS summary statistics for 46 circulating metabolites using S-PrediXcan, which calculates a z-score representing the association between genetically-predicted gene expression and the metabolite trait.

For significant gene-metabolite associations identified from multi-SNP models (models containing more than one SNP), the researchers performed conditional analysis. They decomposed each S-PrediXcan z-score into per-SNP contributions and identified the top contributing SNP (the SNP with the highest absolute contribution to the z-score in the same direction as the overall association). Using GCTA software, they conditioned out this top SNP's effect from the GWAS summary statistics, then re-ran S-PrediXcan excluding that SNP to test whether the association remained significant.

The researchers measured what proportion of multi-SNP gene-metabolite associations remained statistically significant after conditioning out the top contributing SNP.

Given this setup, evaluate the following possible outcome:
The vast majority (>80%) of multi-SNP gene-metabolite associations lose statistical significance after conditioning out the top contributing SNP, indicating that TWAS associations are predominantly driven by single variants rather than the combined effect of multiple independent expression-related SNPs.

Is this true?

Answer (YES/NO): YES